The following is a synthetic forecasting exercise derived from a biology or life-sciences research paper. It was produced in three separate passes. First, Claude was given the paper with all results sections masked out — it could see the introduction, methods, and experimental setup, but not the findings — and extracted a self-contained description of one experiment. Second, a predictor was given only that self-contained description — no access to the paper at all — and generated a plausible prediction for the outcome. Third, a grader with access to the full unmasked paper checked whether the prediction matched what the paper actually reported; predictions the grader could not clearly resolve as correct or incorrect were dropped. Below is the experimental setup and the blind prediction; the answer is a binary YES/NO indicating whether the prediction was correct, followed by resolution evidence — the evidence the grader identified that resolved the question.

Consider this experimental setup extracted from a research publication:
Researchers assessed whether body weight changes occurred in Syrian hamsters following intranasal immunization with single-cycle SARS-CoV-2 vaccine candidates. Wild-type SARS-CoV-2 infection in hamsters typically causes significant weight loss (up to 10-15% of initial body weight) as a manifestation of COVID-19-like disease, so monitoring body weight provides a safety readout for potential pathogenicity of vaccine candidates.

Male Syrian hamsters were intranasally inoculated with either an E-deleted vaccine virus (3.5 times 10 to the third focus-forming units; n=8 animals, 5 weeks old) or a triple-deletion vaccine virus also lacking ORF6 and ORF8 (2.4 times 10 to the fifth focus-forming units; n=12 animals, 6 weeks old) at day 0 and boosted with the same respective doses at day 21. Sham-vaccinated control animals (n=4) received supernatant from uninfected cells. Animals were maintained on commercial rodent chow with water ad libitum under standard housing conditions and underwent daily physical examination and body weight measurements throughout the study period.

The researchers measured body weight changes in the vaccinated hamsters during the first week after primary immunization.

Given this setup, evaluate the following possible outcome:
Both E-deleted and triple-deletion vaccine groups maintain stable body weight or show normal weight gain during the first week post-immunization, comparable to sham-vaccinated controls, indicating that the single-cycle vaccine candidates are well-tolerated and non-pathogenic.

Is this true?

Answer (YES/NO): YES